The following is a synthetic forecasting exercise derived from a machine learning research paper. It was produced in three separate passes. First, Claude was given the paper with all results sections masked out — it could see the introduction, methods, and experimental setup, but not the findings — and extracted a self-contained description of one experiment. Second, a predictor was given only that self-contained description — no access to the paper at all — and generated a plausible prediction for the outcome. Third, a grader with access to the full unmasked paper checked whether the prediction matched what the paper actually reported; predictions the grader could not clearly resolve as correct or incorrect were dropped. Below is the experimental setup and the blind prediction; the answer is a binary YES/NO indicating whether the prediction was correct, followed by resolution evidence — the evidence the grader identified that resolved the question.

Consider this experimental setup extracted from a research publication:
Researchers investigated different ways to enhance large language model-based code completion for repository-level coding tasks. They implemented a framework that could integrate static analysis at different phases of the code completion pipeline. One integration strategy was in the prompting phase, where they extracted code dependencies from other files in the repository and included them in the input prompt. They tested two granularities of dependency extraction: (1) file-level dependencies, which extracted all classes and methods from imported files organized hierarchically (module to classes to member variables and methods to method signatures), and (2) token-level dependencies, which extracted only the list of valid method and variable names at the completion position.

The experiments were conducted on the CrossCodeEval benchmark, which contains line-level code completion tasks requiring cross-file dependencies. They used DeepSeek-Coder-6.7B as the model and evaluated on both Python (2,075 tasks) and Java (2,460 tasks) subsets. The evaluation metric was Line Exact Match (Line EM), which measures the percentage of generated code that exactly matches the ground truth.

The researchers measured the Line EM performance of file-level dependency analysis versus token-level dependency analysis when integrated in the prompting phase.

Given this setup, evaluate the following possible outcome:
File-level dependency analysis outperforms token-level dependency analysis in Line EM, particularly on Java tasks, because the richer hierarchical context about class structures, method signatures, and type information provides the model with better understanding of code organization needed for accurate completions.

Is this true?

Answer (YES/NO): NO